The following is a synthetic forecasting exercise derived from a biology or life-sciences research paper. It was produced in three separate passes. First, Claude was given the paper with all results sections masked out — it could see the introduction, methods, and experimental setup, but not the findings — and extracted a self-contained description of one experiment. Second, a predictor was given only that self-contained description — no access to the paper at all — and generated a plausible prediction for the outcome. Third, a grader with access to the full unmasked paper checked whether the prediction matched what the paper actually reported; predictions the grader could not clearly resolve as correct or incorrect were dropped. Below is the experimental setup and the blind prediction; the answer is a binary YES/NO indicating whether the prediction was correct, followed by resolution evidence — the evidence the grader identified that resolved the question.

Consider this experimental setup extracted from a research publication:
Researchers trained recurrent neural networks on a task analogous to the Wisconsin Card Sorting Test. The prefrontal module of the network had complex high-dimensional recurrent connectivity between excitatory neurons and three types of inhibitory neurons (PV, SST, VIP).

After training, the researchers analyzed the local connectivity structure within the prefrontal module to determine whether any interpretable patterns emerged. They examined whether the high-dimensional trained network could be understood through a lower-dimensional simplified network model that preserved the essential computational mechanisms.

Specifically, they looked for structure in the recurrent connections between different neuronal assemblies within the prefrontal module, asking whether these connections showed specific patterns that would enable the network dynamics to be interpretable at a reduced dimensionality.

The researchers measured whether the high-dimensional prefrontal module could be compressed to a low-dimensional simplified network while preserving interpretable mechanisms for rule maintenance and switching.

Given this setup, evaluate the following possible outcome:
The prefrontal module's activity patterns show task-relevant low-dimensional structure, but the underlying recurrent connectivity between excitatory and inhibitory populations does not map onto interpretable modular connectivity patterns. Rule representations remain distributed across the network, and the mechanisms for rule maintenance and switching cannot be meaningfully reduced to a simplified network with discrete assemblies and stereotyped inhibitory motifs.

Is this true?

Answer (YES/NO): NO